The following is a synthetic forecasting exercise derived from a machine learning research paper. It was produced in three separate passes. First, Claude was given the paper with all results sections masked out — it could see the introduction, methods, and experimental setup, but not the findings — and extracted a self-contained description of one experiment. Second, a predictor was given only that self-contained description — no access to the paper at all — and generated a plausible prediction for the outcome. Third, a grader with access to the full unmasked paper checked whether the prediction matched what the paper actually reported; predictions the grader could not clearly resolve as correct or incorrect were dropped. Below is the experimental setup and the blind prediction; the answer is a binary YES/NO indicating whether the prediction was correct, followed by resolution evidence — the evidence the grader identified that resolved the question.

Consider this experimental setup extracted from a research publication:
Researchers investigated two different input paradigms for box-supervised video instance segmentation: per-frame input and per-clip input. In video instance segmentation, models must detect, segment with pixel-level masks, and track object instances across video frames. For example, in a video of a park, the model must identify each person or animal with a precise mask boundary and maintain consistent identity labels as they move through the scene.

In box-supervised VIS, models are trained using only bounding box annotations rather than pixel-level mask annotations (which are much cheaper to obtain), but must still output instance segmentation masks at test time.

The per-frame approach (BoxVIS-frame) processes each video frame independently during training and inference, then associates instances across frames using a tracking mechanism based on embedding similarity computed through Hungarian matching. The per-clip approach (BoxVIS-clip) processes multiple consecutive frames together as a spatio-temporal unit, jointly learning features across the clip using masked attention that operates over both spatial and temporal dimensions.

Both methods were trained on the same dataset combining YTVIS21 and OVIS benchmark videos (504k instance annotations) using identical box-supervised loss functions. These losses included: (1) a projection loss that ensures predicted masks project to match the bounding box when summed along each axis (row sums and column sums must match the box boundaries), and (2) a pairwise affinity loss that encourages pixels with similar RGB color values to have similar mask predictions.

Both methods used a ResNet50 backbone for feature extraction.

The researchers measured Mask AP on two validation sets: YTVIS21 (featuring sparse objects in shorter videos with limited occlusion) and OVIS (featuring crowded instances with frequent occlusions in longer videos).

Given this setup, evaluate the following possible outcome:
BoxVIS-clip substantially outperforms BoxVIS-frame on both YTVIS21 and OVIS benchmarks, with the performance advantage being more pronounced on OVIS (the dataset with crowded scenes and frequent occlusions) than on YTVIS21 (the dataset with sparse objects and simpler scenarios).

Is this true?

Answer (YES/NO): NO